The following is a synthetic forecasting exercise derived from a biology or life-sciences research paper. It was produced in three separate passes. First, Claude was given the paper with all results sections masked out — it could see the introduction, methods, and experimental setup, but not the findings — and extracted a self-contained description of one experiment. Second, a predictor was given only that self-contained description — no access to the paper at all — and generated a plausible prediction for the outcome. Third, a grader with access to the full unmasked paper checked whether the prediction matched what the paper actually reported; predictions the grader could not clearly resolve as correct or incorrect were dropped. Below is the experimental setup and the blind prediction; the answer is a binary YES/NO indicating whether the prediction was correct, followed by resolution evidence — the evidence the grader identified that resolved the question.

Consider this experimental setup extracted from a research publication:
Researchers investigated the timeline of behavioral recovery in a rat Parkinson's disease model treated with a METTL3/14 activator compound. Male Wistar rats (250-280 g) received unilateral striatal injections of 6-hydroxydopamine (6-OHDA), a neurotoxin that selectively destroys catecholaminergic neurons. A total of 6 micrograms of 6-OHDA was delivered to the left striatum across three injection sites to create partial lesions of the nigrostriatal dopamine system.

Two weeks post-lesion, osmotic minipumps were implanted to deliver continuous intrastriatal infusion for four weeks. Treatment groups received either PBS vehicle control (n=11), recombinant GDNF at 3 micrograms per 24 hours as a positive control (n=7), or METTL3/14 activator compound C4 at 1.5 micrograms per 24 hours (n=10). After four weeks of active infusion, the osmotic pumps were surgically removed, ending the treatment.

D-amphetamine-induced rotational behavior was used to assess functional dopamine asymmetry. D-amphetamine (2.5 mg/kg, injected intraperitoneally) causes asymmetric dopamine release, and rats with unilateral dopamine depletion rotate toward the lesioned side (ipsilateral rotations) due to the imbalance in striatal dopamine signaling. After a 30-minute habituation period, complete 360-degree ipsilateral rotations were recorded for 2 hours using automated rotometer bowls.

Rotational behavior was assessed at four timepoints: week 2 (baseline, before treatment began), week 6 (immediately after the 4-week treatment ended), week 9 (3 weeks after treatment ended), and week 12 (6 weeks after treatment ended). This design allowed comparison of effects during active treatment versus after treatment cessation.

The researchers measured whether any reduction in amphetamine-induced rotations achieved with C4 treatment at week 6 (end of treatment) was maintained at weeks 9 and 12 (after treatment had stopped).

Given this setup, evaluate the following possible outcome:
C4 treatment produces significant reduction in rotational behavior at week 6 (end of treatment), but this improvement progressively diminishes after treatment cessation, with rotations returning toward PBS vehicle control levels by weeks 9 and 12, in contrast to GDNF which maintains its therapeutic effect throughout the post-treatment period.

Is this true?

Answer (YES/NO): NO